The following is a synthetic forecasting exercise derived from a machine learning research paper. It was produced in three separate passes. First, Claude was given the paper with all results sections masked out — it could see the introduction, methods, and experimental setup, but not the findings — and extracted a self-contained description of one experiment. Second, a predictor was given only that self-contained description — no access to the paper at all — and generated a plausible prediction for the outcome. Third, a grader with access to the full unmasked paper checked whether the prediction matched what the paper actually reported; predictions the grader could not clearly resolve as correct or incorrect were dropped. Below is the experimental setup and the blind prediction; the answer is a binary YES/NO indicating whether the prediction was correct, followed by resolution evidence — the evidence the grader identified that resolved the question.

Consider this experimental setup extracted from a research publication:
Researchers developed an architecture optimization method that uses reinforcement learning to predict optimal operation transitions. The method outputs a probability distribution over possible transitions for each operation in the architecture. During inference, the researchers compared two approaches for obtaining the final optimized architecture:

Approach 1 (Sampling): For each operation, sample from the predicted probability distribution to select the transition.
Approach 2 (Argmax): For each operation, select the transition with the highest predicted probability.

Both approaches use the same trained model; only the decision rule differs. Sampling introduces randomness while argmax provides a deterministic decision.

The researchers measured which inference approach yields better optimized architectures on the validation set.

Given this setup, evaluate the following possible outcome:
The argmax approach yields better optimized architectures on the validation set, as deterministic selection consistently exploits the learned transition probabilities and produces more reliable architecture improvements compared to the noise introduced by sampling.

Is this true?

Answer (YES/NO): NO